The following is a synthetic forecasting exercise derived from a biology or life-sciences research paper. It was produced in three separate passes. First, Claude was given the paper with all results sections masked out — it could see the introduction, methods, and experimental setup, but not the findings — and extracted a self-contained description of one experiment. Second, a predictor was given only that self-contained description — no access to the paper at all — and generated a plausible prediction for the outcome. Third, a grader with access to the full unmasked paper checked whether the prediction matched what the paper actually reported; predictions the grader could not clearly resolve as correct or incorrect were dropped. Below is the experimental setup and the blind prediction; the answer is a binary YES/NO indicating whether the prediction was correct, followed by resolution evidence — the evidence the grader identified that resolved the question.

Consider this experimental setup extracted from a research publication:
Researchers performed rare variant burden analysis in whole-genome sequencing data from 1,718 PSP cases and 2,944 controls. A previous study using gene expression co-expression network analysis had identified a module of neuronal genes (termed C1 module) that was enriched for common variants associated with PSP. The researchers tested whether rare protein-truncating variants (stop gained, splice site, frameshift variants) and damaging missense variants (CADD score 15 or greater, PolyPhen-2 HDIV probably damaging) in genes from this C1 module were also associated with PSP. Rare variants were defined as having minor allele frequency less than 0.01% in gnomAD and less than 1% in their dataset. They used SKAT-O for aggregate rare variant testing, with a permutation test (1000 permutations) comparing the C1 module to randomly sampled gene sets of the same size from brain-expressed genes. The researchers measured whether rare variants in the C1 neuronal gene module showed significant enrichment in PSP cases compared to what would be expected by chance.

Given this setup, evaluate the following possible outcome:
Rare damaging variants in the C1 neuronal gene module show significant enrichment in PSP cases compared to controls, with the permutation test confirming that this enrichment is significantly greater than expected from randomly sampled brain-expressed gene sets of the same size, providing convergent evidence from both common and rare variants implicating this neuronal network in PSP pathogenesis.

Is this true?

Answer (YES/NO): NO